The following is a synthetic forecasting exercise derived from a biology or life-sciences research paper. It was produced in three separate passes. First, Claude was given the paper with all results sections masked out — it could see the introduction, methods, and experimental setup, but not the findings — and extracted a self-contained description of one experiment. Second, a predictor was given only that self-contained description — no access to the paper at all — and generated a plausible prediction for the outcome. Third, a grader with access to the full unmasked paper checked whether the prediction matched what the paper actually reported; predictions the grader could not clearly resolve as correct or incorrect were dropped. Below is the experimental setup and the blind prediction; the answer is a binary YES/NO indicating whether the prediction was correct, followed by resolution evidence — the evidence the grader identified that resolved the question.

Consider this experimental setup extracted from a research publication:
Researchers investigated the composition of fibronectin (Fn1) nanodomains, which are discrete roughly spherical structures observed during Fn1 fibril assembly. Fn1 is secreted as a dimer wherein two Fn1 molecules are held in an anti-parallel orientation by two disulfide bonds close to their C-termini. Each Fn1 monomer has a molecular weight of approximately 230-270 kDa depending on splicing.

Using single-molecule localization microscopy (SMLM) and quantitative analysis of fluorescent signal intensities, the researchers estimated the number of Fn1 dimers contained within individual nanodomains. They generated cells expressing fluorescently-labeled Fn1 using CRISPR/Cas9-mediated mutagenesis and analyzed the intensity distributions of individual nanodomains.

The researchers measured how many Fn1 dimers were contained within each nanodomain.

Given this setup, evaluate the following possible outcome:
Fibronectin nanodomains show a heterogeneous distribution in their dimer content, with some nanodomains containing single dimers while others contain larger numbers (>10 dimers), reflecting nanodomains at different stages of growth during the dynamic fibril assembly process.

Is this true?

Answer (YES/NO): NO